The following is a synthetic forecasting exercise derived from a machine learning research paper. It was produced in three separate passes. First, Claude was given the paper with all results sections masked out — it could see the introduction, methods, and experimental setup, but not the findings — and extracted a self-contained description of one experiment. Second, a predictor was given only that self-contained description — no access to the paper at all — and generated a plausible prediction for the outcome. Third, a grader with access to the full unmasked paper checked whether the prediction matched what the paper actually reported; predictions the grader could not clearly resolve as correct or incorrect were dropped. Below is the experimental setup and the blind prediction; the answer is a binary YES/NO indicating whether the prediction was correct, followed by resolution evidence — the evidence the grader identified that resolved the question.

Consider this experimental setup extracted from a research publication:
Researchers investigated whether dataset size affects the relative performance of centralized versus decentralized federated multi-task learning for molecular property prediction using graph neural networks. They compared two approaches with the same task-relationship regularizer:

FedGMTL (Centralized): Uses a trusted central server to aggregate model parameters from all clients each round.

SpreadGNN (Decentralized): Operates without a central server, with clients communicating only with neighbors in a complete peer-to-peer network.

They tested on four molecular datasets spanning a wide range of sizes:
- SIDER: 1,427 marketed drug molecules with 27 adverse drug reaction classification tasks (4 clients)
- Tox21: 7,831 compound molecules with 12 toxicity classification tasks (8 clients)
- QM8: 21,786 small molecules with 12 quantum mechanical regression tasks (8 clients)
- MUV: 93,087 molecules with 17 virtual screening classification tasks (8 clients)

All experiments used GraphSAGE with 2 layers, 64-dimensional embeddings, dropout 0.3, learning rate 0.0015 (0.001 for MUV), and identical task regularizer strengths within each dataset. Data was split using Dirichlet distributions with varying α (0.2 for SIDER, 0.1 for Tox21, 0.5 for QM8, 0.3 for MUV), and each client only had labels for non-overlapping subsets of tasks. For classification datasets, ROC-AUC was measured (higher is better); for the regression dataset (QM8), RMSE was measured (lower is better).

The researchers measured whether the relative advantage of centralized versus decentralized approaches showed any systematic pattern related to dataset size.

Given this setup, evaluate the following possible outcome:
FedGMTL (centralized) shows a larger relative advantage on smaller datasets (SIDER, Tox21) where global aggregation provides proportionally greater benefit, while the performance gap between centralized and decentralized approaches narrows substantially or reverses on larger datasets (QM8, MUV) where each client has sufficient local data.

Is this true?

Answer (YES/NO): YES